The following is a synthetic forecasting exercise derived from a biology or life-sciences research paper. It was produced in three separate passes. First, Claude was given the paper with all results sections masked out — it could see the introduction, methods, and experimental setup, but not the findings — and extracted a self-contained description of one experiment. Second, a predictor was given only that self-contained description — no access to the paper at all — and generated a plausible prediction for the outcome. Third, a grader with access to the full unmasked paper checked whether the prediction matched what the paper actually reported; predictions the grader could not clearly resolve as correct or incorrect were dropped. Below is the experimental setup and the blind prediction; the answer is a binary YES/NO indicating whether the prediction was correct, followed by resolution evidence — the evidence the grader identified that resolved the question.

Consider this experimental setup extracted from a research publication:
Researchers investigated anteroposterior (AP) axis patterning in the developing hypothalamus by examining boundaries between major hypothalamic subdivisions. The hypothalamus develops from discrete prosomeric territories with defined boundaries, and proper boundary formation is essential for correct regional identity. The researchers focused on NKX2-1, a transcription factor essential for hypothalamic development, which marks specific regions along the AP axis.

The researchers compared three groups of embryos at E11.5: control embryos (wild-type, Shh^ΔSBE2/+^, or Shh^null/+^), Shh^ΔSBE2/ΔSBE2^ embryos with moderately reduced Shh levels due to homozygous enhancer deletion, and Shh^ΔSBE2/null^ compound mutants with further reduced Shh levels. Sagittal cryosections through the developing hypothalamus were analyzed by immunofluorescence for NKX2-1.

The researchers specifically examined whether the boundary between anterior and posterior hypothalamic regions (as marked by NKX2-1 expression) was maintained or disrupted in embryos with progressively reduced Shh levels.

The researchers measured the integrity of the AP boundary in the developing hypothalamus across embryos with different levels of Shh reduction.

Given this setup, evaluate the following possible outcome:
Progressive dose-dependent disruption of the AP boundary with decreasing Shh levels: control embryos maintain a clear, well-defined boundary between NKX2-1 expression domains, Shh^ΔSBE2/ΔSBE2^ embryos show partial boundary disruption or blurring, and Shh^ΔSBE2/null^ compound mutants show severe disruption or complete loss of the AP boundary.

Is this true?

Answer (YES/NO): NO